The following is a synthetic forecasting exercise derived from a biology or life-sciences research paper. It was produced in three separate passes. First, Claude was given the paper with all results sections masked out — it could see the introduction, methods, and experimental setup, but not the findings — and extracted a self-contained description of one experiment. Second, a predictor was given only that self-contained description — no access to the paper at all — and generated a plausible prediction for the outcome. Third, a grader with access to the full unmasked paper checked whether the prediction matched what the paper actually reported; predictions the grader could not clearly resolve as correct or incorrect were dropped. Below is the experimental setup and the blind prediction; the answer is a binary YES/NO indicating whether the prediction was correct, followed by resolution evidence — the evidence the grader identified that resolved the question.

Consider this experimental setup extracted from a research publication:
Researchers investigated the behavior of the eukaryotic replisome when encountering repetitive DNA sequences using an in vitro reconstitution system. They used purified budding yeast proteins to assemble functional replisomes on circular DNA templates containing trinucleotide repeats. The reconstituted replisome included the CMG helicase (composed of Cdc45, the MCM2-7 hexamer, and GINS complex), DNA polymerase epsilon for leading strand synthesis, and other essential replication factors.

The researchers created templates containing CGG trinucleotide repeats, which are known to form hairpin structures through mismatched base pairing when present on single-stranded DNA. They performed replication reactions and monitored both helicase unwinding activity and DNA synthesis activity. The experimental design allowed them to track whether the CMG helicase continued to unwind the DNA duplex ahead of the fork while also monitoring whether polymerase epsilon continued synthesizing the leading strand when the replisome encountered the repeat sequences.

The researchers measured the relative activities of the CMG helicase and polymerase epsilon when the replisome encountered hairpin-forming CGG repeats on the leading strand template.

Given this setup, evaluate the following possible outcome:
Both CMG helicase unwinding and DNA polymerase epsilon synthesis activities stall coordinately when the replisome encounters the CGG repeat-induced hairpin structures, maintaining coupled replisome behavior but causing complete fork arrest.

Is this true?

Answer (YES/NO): NO